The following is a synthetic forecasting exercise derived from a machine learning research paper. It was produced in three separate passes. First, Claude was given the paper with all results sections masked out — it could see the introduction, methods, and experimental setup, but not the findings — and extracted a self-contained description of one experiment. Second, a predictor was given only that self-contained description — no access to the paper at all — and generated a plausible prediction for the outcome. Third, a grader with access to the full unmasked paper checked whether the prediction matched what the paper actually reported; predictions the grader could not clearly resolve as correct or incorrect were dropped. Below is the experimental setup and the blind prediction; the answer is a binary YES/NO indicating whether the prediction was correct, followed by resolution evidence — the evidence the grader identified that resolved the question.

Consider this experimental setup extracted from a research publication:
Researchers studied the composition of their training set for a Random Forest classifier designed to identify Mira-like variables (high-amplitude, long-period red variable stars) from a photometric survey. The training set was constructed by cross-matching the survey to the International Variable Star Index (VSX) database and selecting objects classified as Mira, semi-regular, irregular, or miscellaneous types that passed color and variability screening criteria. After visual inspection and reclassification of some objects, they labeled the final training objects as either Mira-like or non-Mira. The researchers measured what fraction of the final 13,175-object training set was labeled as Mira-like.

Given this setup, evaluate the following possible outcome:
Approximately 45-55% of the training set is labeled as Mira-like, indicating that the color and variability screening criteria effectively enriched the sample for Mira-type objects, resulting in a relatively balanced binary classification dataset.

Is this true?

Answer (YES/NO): NO